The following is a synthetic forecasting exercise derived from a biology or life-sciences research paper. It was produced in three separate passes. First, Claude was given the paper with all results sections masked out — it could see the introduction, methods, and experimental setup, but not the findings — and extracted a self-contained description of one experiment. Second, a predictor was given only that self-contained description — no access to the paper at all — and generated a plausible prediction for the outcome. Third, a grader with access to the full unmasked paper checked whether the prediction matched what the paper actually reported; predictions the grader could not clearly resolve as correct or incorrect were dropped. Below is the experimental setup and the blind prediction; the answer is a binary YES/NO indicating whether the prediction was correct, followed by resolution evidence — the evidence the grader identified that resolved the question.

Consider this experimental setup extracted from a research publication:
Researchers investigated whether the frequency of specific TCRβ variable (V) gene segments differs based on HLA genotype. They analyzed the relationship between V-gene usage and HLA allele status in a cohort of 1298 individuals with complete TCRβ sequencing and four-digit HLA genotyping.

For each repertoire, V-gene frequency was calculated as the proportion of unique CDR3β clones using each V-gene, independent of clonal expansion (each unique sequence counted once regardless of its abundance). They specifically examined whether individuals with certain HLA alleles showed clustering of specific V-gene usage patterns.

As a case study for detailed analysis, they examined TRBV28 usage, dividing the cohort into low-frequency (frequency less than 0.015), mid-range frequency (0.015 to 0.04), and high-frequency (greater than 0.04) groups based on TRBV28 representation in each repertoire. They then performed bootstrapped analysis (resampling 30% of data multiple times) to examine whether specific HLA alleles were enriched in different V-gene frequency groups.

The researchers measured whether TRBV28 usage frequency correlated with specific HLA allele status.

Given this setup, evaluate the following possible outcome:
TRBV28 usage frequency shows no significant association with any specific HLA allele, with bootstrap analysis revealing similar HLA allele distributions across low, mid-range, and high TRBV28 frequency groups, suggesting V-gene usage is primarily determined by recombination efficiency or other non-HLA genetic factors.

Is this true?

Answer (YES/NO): NO